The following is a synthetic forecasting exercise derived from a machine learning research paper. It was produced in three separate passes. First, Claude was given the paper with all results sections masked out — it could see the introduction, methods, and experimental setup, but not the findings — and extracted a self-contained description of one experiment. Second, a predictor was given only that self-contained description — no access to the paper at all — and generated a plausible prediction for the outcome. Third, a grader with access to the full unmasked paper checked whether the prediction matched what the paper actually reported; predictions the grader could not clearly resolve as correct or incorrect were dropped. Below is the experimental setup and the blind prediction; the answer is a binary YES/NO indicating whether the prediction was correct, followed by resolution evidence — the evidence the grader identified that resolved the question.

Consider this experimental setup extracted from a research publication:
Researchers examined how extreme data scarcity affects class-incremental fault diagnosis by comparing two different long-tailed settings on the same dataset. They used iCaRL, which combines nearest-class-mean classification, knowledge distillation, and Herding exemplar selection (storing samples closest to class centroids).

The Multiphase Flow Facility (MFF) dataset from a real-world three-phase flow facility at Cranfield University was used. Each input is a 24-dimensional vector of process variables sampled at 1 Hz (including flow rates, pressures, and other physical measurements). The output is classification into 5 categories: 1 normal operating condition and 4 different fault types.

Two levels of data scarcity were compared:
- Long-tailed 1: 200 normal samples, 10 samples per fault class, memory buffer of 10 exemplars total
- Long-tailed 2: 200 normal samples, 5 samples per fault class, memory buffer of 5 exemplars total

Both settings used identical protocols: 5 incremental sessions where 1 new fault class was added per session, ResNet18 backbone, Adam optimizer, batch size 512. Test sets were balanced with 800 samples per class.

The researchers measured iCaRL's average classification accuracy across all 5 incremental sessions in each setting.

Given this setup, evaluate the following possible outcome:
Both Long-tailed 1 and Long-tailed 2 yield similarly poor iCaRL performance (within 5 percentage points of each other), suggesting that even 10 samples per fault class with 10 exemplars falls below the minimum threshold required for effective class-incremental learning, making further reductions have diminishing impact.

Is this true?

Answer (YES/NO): NO